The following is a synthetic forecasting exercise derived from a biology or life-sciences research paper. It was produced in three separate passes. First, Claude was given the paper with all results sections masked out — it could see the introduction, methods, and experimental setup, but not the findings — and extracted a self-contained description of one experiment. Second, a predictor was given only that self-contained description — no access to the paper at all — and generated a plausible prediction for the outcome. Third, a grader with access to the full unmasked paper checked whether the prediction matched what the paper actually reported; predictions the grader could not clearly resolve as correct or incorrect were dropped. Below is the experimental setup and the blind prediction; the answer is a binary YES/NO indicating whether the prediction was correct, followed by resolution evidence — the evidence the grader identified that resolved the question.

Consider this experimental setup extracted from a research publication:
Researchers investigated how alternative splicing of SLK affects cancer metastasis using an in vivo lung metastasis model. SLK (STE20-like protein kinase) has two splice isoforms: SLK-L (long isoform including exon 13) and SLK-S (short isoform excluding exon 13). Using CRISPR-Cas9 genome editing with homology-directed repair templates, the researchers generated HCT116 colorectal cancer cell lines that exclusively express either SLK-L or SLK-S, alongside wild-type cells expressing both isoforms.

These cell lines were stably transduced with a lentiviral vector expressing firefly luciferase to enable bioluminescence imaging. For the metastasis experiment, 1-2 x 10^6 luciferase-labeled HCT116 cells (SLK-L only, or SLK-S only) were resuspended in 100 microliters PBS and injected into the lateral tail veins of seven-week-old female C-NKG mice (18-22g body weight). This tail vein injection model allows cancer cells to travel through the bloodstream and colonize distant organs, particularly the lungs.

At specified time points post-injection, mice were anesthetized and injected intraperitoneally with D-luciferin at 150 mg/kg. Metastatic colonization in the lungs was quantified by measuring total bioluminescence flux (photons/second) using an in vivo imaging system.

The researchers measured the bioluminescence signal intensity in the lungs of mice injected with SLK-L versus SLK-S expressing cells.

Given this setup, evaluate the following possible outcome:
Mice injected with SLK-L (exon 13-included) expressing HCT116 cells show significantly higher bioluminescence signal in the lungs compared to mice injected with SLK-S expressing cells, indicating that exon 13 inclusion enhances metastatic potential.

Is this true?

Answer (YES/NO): YES